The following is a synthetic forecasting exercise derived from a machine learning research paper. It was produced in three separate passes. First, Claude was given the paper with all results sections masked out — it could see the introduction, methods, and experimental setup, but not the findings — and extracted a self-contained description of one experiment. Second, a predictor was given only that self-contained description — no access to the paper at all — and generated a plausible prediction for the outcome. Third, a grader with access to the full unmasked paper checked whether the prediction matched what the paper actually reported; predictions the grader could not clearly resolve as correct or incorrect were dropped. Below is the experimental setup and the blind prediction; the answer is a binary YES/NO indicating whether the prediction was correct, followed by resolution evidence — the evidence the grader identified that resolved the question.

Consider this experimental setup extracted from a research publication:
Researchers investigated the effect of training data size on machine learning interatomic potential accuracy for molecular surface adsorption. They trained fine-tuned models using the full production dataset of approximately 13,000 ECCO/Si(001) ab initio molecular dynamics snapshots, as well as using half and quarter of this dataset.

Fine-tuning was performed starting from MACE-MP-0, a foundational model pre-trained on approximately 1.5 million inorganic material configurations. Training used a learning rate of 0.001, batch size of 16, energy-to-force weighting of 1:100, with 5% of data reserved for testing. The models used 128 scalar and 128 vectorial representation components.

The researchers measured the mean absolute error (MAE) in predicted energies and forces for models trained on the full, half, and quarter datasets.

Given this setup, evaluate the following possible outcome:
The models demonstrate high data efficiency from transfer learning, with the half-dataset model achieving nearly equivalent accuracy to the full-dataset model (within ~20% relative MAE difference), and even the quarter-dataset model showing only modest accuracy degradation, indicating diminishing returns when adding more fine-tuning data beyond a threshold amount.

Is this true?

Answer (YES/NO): NO